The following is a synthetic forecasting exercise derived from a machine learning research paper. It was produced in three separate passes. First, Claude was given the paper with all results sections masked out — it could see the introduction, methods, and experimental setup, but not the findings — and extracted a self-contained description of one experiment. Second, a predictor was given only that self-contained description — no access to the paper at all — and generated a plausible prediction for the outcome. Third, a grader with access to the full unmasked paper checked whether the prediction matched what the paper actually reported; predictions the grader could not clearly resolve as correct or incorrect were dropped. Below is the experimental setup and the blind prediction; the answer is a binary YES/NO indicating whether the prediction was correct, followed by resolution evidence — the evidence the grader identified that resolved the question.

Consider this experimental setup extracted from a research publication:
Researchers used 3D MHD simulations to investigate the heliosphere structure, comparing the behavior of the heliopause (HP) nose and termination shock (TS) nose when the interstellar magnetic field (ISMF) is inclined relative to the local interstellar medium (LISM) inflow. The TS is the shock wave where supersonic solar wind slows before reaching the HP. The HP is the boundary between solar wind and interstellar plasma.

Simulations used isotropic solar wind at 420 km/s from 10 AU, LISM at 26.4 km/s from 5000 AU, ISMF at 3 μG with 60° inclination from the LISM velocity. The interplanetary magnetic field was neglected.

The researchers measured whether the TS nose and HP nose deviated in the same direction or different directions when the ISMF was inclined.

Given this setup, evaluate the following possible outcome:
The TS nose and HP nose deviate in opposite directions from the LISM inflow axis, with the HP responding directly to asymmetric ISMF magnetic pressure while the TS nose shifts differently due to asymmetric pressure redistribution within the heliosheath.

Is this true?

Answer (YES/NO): NO